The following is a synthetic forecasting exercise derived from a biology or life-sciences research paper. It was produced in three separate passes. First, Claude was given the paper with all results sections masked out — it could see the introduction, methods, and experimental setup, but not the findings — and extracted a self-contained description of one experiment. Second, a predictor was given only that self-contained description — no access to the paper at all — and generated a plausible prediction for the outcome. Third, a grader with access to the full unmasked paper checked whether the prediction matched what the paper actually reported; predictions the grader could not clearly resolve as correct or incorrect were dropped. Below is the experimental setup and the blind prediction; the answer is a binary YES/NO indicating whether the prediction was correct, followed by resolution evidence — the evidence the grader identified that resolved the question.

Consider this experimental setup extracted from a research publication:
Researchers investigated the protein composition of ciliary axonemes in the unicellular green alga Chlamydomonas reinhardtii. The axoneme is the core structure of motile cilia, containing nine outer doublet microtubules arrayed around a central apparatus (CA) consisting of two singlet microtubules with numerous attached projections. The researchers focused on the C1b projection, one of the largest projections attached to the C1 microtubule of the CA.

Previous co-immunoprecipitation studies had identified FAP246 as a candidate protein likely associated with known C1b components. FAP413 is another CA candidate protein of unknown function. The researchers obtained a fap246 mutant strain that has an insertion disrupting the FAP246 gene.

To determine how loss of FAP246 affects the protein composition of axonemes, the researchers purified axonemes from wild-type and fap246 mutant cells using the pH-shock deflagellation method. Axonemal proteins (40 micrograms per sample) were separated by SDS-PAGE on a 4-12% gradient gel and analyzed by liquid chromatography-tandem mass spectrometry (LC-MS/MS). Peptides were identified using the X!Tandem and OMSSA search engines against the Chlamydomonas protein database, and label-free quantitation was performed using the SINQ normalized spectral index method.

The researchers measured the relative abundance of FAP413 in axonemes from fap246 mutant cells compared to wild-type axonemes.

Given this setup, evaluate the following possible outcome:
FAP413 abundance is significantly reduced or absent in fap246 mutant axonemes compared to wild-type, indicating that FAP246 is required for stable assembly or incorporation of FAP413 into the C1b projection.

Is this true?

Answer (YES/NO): YES